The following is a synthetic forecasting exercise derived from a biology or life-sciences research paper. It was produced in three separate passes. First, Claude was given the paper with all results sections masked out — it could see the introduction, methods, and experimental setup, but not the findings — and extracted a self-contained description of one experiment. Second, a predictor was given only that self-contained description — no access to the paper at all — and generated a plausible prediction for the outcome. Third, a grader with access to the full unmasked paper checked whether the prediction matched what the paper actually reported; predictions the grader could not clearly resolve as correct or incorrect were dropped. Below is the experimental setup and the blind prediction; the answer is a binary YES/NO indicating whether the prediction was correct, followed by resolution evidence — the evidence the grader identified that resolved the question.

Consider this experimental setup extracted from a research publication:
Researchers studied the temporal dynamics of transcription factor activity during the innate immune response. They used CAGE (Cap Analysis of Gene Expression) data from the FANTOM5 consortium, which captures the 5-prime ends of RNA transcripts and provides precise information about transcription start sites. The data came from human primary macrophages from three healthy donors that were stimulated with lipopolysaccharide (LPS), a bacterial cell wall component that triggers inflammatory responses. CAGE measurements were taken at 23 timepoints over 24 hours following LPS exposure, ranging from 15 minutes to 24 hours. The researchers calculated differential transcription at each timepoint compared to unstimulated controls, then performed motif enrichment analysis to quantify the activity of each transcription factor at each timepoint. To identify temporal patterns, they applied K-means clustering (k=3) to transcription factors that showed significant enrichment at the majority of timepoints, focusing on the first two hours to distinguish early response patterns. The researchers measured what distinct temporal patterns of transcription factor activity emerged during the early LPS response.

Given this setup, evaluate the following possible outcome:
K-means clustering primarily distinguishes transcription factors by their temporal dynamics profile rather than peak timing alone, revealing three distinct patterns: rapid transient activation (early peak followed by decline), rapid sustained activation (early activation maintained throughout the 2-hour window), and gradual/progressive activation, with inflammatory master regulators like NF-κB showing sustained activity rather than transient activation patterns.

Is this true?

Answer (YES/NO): NO